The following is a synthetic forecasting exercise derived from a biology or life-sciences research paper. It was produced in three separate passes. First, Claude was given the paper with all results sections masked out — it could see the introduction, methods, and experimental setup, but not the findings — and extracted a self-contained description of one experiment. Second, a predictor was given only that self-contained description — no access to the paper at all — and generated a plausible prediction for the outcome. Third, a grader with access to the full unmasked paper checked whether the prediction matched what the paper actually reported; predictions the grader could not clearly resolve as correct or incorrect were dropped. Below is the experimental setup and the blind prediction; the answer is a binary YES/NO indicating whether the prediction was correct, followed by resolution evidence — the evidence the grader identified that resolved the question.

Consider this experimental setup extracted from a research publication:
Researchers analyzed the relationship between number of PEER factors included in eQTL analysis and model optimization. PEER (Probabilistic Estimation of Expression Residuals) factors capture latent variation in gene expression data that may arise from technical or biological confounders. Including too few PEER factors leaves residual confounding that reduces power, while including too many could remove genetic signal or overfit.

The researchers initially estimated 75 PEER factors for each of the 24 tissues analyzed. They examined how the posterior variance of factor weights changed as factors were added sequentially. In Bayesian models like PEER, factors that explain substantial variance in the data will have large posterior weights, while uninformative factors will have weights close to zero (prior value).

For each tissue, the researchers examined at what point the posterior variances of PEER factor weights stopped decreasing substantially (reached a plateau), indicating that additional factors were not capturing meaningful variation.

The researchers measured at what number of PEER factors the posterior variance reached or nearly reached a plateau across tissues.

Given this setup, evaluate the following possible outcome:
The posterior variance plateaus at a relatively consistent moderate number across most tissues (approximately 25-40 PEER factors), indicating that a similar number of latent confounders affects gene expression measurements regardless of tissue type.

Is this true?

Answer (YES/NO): NO